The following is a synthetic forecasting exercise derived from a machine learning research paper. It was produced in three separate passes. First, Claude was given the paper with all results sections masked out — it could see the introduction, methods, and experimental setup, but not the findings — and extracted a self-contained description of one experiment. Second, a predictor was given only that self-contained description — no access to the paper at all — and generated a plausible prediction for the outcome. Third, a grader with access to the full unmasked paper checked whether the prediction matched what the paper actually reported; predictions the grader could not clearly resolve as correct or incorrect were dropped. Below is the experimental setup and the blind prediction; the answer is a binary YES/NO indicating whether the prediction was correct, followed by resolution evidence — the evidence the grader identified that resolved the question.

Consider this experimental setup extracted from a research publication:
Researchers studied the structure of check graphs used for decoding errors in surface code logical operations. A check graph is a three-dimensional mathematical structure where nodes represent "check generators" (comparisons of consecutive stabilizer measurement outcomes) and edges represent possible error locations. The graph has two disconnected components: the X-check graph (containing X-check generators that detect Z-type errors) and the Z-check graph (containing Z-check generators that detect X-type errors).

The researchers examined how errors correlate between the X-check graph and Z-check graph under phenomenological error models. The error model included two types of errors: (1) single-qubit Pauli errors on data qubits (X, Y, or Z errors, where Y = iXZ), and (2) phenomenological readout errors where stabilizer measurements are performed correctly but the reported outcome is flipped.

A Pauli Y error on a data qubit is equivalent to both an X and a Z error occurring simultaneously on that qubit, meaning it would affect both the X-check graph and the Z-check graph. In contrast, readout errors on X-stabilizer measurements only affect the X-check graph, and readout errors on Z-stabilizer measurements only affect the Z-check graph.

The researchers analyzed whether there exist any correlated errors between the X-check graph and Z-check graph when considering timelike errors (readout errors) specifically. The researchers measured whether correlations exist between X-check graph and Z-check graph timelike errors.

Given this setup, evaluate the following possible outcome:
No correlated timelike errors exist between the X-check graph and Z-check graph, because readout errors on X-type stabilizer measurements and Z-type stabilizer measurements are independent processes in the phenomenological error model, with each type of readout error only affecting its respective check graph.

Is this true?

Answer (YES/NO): YES